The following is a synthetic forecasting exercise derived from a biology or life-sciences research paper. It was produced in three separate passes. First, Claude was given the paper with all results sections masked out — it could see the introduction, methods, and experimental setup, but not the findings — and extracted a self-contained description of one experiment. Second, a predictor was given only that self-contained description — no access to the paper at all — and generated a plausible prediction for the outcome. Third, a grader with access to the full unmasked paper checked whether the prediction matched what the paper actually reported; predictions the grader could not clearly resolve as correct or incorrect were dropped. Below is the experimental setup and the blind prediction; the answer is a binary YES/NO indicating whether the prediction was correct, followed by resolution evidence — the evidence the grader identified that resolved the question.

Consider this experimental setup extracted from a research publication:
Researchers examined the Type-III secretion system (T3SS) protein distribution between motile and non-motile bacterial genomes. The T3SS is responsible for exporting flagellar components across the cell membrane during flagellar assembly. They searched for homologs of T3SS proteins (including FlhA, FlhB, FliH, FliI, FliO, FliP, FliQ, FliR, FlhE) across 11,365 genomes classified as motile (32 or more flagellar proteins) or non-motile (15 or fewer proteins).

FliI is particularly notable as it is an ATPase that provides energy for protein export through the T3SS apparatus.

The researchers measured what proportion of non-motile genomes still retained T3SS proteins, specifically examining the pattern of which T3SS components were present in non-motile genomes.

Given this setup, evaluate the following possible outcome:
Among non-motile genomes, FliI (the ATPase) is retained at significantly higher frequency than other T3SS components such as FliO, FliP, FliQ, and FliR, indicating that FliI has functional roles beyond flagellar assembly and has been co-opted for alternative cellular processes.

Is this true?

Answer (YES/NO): YES